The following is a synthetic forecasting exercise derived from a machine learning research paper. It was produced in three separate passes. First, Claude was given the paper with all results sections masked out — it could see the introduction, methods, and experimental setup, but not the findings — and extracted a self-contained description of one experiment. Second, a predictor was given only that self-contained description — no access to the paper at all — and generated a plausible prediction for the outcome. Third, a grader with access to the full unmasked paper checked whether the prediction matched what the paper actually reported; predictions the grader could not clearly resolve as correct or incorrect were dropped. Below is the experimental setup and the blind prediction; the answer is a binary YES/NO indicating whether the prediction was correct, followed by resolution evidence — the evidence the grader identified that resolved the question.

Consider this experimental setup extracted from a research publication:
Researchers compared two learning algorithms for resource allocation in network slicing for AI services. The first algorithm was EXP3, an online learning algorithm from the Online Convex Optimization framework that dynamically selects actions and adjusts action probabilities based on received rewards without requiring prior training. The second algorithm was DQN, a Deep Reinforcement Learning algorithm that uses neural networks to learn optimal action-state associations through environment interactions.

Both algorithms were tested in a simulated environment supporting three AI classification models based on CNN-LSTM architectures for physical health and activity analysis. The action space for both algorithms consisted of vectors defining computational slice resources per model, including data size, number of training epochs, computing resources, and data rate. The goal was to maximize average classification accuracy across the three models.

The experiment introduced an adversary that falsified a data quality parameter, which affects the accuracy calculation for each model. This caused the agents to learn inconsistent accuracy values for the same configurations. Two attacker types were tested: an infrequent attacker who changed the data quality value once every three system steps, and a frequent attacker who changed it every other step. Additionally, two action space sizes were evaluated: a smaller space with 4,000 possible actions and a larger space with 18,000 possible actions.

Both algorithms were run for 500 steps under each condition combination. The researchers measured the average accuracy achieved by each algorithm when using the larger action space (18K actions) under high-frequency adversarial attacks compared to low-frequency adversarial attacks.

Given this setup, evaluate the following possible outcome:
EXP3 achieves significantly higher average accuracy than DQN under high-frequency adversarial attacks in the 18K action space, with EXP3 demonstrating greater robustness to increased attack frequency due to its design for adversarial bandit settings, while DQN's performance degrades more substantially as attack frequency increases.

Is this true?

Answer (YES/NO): YES